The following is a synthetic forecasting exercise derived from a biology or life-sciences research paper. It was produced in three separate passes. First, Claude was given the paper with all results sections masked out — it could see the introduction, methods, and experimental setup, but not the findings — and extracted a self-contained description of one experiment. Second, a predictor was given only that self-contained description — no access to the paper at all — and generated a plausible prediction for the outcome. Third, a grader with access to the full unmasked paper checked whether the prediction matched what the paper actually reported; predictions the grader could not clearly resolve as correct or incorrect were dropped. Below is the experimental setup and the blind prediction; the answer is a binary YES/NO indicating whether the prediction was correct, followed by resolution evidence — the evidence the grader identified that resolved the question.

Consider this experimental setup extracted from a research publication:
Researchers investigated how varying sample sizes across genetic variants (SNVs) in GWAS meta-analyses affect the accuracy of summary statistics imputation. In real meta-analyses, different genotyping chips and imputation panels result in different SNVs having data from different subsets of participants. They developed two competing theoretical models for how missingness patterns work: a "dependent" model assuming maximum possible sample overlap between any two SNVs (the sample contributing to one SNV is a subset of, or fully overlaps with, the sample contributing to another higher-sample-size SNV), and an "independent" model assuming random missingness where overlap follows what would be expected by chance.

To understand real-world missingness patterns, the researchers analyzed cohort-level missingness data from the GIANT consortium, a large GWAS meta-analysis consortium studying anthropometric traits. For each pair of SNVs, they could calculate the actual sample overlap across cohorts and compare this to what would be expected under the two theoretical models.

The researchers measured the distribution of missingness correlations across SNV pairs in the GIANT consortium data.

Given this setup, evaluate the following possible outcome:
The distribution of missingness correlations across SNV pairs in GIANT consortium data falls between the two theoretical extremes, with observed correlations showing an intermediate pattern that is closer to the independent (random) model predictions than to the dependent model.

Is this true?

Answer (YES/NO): NO